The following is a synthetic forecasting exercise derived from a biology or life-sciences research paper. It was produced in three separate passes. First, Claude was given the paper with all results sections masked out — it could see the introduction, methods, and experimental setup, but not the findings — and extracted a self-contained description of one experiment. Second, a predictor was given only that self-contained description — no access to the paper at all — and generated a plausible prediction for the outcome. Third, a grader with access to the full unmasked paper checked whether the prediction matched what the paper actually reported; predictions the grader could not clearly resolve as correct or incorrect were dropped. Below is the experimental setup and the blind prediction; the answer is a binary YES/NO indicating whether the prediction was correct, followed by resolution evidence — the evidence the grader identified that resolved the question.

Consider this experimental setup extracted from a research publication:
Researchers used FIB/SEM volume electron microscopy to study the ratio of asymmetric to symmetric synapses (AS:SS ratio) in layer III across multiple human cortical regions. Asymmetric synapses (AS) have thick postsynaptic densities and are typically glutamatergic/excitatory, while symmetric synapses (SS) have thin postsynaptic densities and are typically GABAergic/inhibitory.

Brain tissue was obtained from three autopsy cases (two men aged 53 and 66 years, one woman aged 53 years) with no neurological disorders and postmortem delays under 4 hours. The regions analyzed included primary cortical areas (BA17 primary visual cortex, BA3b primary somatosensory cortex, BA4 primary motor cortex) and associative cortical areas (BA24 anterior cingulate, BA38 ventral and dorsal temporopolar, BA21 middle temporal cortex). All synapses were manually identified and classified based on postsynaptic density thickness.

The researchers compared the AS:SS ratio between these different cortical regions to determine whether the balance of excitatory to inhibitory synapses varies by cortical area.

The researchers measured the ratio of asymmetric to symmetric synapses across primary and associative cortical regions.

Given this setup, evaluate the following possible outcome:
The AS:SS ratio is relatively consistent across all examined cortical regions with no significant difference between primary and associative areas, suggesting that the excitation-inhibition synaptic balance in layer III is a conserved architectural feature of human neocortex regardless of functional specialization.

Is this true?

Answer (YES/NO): YES